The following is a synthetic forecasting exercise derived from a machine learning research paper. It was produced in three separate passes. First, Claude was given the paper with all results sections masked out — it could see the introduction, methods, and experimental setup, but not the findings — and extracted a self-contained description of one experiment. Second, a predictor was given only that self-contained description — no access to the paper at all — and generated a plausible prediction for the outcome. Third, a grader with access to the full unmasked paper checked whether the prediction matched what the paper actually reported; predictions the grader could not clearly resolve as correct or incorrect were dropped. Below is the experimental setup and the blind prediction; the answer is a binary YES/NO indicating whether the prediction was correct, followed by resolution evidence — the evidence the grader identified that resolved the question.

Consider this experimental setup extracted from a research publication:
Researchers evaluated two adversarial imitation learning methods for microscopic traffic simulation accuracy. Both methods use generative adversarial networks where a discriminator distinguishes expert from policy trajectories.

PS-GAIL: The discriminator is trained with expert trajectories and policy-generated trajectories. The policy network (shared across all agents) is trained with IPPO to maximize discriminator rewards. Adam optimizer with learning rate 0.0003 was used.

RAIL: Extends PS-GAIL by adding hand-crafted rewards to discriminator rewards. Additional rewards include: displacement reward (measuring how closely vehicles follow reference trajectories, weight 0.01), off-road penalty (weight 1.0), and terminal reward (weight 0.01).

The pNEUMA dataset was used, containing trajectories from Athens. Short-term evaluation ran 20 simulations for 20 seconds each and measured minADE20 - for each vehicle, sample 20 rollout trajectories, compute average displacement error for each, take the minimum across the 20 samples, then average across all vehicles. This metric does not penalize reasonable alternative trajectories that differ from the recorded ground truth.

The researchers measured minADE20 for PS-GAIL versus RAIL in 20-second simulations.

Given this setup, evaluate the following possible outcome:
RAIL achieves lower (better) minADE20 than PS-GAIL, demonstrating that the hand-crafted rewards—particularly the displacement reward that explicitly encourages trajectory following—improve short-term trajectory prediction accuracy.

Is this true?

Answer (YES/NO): YES